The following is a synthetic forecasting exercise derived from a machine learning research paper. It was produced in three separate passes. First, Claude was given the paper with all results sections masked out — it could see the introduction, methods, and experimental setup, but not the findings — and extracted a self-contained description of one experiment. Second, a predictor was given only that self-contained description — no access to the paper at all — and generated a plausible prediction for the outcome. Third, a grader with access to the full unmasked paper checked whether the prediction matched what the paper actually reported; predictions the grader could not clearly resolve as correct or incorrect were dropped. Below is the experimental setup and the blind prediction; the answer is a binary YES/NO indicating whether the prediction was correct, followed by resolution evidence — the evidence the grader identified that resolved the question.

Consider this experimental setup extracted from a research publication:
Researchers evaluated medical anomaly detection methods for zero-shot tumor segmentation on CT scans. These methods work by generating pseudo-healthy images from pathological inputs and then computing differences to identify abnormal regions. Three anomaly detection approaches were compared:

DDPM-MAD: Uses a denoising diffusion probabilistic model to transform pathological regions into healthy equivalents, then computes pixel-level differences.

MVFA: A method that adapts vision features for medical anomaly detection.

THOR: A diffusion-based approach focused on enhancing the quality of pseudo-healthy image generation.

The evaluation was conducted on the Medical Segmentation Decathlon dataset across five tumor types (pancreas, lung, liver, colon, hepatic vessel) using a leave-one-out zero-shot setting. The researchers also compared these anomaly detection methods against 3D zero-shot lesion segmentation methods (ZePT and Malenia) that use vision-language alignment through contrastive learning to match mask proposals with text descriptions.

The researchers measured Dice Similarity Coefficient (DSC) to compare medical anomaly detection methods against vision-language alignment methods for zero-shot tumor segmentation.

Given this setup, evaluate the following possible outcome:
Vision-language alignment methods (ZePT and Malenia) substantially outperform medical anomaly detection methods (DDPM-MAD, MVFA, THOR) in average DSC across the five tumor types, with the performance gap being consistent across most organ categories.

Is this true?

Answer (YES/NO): YES